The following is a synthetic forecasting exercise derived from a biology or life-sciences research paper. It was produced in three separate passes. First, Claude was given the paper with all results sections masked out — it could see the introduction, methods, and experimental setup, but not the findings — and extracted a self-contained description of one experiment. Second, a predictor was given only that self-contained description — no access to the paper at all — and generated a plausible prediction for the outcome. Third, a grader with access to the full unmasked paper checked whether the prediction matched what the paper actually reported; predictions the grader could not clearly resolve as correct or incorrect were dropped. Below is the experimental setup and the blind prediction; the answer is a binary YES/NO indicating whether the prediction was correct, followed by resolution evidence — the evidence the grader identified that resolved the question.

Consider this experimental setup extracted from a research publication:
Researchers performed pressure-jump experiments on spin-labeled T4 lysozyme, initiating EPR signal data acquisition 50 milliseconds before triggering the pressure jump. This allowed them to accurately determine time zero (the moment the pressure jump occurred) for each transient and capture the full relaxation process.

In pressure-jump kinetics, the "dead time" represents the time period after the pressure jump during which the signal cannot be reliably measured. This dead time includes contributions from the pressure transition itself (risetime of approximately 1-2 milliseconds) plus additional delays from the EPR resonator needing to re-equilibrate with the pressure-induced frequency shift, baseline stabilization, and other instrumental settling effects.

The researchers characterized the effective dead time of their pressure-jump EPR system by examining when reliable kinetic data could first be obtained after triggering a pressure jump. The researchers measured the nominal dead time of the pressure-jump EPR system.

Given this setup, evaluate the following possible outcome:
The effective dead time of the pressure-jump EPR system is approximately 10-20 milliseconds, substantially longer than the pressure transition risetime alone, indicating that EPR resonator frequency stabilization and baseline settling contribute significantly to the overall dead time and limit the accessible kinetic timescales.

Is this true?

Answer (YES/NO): NO